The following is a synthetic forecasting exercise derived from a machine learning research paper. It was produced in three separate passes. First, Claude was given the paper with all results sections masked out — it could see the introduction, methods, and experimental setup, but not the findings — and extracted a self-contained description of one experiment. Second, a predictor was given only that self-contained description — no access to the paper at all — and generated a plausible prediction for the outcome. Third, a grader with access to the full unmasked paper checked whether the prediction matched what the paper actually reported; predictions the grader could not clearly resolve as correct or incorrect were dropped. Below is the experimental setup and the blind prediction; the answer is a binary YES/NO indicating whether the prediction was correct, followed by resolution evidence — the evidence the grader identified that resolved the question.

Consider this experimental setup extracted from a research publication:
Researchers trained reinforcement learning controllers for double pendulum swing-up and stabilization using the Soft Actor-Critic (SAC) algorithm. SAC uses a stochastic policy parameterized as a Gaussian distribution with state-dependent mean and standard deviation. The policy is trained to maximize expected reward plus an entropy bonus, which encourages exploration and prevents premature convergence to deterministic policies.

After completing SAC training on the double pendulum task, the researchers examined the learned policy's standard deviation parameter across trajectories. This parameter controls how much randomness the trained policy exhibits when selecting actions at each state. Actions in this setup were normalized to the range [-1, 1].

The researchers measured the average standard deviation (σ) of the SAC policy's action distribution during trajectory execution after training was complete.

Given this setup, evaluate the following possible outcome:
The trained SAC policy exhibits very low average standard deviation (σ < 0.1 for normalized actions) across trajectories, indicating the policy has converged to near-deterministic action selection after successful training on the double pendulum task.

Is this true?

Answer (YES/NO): YES